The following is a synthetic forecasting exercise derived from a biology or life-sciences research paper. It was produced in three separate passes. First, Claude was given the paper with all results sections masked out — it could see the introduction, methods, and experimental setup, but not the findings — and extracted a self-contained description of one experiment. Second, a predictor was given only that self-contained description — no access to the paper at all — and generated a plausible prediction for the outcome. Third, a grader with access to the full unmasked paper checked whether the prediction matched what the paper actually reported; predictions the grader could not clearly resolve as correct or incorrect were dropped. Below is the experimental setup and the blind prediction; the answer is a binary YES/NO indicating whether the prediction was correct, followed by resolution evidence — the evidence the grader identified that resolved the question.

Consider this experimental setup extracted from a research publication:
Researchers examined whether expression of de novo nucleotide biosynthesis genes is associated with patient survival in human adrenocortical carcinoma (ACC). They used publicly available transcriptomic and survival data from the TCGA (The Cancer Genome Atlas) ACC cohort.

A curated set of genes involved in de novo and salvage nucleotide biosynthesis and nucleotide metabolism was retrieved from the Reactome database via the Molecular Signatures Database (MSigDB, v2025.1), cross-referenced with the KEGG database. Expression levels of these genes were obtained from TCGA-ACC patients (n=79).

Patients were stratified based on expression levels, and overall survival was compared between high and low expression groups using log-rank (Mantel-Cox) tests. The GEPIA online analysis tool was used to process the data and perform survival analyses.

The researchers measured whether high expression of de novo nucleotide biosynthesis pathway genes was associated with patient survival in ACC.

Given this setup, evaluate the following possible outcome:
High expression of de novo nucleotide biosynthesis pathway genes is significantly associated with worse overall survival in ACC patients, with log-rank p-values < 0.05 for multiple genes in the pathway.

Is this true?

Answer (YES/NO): YES